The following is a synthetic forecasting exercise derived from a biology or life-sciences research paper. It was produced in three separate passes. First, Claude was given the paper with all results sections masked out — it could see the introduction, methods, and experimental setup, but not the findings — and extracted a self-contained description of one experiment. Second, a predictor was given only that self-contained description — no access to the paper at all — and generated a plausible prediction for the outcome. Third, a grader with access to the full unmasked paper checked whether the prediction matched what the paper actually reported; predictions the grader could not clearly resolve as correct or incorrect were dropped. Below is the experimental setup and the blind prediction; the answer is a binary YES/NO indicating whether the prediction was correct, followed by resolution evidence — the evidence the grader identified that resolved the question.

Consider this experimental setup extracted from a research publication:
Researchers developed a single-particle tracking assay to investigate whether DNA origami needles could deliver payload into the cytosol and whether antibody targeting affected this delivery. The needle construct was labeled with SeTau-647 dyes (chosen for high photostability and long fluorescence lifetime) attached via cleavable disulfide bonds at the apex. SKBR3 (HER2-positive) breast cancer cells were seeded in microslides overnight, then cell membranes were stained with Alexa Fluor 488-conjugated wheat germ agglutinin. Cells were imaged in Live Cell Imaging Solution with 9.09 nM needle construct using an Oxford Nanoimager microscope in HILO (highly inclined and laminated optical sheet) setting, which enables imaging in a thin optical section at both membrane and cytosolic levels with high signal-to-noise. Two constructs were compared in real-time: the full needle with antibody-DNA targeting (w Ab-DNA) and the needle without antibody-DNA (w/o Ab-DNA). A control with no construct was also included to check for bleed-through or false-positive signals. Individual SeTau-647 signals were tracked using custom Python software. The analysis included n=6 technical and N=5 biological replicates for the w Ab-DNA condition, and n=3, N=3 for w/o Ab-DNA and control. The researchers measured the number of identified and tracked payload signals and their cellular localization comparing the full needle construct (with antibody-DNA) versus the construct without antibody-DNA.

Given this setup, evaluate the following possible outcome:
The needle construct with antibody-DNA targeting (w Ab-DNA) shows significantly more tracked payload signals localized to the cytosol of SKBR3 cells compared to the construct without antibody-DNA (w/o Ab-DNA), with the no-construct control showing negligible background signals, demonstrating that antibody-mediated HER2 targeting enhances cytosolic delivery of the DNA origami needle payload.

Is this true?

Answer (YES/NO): YES